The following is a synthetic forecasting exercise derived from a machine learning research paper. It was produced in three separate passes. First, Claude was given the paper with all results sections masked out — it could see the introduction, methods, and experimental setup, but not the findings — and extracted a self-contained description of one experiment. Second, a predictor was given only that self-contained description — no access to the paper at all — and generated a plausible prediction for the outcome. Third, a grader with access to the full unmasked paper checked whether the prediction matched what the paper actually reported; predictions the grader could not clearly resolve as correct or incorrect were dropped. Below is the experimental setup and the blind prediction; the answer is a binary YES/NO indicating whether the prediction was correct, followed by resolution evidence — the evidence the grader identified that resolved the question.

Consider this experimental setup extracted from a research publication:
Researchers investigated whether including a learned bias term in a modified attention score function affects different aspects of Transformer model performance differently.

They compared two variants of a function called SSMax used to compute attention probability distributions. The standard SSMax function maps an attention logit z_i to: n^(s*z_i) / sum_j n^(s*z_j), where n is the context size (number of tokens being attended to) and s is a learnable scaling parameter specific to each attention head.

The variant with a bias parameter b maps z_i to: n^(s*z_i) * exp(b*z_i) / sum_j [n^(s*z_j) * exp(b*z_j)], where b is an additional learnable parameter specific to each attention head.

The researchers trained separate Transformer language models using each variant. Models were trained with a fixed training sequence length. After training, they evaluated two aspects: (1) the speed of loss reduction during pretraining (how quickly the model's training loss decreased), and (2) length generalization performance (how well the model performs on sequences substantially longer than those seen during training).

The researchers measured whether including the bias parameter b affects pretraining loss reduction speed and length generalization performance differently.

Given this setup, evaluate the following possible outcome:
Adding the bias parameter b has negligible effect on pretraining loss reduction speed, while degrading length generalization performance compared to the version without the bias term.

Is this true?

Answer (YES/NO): NO